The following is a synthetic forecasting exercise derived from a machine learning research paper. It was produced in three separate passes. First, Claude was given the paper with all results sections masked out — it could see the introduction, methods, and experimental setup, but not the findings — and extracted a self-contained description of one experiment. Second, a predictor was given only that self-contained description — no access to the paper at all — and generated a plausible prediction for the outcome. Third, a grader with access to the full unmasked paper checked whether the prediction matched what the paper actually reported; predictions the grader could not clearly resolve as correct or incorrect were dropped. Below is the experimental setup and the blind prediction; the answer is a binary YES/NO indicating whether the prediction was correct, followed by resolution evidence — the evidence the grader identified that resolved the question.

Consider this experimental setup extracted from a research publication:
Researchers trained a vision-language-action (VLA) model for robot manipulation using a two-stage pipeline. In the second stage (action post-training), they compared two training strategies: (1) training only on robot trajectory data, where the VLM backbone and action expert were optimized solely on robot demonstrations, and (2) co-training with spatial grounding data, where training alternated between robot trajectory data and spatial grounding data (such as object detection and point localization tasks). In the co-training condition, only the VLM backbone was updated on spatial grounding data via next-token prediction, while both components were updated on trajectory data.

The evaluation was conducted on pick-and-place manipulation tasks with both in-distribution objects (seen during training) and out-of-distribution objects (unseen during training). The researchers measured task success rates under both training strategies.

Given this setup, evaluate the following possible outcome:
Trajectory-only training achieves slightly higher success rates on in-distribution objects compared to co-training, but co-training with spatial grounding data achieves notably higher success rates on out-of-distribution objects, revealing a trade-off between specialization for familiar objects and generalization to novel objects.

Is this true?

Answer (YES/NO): NO